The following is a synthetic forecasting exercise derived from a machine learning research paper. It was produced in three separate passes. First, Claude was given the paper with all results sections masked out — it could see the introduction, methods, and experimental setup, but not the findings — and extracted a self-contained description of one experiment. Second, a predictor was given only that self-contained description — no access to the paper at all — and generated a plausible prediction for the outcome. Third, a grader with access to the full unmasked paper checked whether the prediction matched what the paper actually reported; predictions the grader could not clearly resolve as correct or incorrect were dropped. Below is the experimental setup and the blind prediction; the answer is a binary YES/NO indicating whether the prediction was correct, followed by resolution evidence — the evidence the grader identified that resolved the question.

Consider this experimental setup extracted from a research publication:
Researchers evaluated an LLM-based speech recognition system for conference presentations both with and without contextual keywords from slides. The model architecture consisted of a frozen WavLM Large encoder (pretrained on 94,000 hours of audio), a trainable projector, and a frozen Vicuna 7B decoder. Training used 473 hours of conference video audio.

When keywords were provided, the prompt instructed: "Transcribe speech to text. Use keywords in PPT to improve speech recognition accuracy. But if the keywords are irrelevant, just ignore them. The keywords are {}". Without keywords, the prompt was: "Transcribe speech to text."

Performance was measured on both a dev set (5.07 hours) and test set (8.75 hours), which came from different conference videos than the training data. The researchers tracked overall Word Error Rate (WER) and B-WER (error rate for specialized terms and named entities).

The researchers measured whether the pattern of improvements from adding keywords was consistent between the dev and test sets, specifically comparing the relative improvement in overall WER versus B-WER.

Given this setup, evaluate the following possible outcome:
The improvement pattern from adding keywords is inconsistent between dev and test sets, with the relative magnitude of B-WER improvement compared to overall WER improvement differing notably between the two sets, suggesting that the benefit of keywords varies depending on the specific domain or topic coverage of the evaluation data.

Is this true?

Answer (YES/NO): NO